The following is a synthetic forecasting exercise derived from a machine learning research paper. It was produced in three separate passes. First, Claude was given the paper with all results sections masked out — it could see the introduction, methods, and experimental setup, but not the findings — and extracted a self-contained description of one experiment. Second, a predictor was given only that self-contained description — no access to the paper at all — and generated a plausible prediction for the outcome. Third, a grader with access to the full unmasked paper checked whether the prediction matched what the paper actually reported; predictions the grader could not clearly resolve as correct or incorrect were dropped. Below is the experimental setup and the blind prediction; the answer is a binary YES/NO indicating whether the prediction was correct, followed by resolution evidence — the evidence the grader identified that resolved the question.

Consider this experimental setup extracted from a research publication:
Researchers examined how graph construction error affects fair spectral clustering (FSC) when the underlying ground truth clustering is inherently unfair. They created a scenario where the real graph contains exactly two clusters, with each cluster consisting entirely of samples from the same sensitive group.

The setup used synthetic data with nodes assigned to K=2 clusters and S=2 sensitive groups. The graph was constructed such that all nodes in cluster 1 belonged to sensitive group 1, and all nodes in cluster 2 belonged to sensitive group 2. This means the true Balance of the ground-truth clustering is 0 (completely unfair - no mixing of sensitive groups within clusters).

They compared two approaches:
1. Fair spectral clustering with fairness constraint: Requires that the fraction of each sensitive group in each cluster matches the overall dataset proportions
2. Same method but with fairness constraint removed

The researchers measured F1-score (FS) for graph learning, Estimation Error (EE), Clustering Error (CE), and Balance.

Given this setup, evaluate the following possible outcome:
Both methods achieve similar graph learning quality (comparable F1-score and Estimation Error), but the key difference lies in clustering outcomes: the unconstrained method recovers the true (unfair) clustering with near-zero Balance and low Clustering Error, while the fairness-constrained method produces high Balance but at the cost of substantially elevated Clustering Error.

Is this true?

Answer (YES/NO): NO